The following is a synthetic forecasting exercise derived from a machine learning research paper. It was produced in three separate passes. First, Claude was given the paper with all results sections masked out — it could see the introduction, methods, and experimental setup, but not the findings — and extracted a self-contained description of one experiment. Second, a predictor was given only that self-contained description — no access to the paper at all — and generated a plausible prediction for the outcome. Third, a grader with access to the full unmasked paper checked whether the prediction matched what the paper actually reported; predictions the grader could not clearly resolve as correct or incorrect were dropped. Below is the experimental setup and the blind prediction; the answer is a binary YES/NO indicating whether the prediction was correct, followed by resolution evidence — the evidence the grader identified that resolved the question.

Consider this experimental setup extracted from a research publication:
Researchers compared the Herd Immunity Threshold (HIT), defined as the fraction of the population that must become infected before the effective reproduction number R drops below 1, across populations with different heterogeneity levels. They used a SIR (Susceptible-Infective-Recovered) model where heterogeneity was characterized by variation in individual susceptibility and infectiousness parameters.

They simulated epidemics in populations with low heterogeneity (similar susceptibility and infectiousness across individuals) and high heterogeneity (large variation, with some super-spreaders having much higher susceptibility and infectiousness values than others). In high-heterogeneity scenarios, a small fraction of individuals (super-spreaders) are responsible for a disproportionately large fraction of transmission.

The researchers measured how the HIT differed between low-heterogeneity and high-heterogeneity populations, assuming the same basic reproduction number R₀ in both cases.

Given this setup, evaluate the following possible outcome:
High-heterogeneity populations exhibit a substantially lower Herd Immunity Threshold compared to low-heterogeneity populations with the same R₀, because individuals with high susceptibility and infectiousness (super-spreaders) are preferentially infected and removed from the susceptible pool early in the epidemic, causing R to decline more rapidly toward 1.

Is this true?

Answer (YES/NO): YES